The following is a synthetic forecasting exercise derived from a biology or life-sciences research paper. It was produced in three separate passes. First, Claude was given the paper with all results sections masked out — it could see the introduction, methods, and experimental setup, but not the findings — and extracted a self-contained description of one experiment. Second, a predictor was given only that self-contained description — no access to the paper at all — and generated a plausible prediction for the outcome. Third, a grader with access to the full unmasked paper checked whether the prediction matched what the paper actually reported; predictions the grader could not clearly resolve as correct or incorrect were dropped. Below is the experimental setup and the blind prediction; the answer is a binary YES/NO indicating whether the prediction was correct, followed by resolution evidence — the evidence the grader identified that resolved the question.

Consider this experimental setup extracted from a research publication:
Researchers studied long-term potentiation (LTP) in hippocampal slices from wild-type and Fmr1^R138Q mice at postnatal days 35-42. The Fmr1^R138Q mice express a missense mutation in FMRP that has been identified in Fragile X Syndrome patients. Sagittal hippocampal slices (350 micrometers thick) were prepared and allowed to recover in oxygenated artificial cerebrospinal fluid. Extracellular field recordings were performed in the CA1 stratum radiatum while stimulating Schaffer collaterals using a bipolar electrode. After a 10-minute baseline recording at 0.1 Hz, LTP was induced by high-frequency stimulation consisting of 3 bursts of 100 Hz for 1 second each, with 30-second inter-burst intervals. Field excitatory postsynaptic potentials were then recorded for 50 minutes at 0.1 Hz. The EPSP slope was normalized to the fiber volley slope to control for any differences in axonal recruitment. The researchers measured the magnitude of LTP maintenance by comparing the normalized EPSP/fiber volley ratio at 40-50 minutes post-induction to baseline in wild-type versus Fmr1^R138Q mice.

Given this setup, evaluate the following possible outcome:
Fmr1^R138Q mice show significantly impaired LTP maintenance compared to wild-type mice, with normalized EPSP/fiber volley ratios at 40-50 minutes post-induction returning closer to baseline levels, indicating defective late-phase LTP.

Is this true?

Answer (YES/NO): YES